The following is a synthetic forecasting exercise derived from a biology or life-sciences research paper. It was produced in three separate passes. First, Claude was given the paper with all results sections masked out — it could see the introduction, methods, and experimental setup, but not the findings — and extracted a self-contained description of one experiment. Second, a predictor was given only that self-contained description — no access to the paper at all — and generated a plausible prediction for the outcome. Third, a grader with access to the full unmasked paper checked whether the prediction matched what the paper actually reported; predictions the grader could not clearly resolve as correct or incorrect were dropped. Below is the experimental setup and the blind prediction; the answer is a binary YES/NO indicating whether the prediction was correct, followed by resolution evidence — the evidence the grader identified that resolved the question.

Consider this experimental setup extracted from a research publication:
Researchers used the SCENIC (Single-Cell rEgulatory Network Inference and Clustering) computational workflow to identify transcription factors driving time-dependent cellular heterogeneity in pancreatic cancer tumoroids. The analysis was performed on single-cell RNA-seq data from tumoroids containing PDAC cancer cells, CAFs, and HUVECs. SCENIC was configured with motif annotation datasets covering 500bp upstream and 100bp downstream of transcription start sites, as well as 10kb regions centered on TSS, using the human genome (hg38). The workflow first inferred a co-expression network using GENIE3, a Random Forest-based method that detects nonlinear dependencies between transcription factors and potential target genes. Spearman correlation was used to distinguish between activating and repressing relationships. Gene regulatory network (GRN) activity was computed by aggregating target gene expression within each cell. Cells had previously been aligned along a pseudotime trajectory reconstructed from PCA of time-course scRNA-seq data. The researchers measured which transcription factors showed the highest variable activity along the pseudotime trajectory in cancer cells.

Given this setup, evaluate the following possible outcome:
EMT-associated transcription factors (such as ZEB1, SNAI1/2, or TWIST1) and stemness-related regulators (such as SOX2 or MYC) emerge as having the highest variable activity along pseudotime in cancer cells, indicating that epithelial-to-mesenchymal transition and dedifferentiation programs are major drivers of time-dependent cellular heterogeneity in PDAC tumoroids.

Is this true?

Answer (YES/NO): NO